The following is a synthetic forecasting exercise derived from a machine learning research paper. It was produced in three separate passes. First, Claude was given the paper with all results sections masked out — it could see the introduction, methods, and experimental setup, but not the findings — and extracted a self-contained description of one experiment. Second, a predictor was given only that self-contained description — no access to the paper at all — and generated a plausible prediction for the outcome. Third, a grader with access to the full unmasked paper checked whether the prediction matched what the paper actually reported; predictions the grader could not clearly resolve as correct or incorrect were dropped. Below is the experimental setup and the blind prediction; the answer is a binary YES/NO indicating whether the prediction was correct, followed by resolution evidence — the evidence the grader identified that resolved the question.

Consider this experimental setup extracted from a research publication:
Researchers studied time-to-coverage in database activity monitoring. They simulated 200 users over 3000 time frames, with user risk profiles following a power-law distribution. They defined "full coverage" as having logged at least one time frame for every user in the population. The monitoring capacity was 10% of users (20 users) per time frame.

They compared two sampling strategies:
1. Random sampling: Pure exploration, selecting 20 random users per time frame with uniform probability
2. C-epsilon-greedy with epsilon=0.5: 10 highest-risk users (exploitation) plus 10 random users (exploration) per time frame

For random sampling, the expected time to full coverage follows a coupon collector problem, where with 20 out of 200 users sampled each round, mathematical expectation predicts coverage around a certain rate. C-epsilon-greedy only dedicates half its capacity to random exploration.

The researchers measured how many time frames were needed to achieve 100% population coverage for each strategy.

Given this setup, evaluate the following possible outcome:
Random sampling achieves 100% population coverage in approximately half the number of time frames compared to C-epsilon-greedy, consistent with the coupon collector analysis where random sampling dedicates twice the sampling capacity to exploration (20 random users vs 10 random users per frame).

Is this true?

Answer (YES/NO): NO